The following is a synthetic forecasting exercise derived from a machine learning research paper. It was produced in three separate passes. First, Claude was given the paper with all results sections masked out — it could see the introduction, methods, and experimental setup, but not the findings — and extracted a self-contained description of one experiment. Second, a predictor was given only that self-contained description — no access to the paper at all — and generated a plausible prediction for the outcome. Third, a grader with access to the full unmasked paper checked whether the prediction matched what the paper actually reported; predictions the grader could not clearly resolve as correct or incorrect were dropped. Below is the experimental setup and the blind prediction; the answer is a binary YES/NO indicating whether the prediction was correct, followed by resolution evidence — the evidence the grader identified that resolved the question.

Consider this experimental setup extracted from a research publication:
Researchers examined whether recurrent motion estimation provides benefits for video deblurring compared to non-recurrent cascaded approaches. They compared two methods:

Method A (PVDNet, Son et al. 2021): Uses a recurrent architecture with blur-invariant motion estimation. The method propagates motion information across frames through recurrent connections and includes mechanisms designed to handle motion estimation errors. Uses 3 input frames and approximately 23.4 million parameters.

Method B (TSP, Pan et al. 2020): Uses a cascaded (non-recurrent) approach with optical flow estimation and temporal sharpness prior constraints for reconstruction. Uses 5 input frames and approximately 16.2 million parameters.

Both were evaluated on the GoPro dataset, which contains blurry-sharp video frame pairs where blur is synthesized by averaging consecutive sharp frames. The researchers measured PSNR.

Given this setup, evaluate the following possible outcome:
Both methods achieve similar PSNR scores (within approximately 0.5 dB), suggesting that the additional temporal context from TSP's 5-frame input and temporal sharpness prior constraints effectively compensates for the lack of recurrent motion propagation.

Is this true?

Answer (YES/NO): NO